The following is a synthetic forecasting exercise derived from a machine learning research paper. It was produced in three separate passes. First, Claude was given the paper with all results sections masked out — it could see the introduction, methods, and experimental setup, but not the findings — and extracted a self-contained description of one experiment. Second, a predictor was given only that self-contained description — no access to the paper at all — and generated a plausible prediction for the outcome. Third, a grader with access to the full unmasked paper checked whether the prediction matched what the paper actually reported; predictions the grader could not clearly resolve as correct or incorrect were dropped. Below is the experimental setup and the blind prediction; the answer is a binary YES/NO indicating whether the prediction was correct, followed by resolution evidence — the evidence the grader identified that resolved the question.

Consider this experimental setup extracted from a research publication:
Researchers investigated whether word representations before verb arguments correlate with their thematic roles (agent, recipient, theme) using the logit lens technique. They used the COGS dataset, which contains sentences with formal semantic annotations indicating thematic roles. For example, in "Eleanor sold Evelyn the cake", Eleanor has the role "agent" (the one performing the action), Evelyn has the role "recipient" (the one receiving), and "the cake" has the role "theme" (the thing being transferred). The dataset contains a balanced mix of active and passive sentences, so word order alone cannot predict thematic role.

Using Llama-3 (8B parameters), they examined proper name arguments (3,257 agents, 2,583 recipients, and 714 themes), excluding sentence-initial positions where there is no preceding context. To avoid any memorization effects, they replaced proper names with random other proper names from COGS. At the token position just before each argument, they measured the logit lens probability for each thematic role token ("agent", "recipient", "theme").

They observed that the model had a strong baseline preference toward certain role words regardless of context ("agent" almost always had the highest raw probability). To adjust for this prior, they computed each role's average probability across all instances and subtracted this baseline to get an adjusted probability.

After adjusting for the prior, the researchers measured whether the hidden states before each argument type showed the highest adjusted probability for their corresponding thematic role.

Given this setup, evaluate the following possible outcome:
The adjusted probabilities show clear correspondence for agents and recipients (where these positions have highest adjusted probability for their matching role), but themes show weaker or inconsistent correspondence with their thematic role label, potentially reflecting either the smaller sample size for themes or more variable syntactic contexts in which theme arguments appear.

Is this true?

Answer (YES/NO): NO